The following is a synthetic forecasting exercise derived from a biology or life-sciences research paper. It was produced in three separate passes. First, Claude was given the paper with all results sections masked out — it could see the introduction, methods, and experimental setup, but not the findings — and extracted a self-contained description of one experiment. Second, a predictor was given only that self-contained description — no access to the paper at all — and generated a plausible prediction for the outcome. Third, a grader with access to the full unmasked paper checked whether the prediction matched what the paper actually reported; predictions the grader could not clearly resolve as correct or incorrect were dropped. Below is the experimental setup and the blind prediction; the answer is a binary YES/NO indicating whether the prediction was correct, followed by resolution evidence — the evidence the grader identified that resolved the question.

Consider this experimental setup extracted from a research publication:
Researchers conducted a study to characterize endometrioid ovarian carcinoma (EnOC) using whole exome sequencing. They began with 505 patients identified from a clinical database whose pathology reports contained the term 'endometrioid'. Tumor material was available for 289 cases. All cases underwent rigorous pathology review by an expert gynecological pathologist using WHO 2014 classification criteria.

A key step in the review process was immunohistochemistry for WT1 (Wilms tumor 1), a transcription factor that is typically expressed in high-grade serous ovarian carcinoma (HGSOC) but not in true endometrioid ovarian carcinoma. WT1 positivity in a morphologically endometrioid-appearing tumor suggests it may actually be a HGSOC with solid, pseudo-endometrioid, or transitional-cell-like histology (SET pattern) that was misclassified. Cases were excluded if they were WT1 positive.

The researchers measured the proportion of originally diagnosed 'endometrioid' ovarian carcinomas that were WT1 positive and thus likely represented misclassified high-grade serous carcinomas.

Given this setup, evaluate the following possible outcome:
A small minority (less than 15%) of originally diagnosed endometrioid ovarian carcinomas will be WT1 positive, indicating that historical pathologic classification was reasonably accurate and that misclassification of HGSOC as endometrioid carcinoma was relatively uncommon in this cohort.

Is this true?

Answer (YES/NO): NO